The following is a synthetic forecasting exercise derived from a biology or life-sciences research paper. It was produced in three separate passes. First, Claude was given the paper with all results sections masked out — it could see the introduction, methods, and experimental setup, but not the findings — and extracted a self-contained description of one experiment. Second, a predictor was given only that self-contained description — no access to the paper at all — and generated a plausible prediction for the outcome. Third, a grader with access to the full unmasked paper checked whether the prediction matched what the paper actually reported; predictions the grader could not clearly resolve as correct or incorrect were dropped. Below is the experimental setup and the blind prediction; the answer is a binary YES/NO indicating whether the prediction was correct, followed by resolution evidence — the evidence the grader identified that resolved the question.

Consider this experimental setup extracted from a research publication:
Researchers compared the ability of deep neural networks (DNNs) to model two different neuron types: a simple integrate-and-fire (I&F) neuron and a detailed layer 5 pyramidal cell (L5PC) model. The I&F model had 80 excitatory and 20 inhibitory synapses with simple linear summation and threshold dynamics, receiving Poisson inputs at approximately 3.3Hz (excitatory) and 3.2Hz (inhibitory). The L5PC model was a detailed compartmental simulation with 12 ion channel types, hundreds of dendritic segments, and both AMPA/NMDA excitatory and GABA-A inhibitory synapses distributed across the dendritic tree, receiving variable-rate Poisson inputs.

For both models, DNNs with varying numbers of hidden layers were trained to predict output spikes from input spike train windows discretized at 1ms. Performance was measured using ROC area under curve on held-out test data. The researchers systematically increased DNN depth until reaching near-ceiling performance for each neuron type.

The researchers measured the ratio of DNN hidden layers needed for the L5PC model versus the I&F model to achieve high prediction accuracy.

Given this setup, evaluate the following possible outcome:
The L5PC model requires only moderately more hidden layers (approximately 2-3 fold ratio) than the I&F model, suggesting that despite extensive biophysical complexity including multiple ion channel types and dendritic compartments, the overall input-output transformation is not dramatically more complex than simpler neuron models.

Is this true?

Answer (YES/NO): NO